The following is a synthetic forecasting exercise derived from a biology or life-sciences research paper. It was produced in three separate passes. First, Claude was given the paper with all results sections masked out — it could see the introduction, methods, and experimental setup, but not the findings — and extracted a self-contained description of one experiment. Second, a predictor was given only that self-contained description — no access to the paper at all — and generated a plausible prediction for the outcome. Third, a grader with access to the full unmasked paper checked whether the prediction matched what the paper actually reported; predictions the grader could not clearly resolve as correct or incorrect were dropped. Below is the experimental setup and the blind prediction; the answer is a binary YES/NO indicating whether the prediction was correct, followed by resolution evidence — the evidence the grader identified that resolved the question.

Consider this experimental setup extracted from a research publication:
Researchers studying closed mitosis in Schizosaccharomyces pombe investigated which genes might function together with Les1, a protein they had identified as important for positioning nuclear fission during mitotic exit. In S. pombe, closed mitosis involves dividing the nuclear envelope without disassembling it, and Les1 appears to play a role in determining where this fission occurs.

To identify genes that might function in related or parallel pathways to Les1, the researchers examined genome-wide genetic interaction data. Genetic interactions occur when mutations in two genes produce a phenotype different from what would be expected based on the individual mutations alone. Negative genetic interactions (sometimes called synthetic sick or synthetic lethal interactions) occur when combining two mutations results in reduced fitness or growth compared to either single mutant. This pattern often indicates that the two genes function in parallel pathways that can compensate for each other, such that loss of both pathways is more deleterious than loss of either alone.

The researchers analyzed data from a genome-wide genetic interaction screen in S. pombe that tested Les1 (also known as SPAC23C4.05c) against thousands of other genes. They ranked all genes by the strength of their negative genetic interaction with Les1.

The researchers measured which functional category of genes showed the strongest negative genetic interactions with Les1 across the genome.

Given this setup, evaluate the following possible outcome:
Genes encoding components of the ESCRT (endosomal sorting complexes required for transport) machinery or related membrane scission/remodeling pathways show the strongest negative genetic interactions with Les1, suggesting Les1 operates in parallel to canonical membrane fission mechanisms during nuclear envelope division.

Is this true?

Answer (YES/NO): YES